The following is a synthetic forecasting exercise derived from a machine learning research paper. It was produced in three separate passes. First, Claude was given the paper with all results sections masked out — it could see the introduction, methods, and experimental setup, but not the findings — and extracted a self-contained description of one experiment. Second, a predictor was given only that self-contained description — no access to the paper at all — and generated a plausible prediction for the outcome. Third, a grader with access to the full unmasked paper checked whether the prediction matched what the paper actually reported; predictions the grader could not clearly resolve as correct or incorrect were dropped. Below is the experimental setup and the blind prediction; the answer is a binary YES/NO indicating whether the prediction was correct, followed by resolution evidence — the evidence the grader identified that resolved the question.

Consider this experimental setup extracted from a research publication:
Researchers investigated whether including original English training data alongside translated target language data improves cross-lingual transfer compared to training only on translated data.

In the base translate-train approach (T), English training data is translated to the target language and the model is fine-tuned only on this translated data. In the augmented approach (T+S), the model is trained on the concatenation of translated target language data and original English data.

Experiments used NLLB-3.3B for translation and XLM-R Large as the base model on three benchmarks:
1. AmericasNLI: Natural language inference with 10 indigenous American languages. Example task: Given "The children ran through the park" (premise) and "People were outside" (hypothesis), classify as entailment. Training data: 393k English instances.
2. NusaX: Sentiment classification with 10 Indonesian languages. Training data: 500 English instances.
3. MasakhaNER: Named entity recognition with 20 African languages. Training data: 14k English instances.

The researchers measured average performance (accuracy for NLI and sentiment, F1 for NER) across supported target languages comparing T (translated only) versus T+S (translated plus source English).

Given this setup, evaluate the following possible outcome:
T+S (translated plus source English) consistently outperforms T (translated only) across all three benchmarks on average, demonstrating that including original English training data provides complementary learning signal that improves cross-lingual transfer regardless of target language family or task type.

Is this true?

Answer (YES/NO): YES